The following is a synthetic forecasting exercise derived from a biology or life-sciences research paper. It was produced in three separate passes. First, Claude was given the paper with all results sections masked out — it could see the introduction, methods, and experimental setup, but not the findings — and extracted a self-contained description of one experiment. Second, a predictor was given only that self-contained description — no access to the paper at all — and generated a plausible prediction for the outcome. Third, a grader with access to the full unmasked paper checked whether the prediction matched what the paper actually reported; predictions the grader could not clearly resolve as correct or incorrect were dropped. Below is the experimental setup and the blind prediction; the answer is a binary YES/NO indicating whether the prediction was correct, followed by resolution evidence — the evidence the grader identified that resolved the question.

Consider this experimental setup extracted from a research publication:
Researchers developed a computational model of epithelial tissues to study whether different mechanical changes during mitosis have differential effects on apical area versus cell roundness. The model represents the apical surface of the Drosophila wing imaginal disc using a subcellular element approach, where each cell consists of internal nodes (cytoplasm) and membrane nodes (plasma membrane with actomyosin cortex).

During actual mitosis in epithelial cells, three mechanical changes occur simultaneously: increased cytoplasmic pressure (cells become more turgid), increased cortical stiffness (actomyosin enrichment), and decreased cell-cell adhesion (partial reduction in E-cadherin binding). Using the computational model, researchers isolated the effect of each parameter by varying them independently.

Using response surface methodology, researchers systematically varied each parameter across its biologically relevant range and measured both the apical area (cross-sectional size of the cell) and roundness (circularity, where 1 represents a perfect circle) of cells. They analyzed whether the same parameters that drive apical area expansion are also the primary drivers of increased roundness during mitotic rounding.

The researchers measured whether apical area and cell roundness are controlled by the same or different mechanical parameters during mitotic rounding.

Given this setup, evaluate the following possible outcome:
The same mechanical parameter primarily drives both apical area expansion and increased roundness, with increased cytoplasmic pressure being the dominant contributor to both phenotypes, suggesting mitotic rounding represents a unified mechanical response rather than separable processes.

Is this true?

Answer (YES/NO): NO